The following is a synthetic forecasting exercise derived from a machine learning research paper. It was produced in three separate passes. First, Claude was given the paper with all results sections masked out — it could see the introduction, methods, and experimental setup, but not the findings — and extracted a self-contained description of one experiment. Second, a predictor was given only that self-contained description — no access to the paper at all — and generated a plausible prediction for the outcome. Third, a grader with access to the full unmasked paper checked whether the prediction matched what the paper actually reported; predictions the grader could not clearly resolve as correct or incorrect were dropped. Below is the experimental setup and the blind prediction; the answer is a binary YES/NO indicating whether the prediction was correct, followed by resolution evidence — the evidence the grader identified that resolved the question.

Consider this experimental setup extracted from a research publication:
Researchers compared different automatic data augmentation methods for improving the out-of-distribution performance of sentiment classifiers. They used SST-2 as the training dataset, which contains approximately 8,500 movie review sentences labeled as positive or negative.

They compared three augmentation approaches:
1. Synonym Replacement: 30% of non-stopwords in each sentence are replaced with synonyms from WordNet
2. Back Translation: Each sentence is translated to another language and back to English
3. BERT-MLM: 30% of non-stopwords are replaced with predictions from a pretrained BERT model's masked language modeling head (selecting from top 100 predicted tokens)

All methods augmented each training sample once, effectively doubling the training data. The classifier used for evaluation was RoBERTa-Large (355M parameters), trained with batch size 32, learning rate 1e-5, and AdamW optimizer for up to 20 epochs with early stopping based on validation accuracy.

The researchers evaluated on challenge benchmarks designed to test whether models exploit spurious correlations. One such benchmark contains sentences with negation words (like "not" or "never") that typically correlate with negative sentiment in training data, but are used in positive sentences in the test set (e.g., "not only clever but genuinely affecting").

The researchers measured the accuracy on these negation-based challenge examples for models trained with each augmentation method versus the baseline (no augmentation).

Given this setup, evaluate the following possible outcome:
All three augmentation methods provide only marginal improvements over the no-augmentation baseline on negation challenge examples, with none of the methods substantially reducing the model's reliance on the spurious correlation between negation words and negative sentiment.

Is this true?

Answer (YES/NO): NO